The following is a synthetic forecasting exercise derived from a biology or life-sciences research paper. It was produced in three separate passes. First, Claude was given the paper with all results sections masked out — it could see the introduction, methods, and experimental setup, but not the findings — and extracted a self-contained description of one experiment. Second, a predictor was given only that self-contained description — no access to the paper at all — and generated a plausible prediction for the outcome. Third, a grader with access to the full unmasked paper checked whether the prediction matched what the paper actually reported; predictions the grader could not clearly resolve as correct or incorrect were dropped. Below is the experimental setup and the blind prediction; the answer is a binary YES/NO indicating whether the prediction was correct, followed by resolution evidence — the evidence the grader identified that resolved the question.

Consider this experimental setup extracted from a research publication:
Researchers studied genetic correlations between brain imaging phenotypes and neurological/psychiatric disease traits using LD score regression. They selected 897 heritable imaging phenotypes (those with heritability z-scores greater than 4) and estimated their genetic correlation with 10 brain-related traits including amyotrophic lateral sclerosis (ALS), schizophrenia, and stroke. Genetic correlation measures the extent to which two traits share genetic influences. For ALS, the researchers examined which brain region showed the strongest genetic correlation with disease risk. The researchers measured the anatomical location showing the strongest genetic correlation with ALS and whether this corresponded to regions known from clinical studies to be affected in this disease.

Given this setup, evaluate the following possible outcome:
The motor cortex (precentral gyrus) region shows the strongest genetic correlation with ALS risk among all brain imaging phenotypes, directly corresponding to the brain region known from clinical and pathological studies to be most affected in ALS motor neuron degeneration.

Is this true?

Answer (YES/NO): NO